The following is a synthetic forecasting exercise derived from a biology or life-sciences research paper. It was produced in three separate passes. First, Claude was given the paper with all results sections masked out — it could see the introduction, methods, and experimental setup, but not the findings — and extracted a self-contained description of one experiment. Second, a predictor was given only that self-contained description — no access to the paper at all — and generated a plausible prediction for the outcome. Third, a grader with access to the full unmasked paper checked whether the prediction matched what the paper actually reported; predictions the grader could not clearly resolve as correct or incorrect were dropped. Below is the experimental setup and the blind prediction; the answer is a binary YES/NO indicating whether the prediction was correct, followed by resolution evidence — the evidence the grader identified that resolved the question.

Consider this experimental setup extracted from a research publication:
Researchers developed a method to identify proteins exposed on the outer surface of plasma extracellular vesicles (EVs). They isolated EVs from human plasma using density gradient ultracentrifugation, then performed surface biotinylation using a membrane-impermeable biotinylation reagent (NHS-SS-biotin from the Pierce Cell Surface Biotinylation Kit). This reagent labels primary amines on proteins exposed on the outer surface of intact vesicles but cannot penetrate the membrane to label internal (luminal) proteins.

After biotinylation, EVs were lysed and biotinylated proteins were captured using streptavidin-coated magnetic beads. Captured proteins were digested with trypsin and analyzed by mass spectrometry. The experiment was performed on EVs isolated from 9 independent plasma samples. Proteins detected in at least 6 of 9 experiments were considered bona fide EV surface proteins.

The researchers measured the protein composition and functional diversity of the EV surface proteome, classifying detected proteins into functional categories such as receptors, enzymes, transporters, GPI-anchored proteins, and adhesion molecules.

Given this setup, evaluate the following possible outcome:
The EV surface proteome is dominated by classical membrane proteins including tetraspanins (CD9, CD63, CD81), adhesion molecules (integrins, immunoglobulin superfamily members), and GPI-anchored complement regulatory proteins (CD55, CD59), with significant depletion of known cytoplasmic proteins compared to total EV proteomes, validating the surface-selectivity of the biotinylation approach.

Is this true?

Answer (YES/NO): NO